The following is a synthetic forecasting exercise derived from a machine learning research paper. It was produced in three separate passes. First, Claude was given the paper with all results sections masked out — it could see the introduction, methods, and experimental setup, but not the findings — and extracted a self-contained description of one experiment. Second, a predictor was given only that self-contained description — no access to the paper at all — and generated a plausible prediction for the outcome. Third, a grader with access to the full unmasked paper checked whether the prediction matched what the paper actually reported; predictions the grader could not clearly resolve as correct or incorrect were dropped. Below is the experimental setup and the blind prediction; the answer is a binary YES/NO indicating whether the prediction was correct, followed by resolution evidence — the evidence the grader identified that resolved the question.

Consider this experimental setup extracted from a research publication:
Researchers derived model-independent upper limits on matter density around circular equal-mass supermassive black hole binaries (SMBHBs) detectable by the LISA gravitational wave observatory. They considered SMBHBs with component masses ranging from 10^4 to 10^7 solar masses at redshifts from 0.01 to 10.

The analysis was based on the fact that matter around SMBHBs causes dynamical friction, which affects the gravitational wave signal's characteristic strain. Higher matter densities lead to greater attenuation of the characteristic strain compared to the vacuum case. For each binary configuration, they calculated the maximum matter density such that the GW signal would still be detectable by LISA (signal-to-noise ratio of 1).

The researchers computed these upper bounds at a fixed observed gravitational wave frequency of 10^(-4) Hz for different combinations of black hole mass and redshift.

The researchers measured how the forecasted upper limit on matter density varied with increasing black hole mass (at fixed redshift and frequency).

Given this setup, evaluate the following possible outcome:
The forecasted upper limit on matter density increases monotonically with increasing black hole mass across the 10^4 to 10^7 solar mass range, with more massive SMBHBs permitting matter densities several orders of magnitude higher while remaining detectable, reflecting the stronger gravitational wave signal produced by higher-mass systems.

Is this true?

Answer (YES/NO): YES